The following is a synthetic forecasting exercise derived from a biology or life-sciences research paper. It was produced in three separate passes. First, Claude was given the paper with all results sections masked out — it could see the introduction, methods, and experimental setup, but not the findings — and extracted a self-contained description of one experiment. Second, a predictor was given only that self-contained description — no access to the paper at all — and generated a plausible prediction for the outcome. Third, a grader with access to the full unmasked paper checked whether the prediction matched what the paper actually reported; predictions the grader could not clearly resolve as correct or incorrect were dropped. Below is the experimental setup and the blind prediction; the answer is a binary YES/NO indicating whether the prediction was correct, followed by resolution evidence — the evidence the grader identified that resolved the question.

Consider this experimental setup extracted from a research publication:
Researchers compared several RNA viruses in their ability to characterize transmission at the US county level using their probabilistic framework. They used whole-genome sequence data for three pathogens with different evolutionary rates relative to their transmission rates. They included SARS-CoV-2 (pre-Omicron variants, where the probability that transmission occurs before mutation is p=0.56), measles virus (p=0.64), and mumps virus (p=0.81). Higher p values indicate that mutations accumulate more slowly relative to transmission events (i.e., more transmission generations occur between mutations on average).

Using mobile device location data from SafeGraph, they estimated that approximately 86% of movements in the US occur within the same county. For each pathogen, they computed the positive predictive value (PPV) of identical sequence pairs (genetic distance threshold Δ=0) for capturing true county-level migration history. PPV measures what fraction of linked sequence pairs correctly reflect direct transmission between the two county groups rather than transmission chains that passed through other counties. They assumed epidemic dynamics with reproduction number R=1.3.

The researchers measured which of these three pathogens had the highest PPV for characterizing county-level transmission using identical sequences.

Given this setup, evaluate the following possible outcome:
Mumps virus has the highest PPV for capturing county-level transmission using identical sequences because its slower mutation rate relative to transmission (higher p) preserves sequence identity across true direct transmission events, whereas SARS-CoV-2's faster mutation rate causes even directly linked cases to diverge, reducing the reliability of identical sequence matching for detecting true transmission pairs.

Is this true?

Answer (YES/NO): NO